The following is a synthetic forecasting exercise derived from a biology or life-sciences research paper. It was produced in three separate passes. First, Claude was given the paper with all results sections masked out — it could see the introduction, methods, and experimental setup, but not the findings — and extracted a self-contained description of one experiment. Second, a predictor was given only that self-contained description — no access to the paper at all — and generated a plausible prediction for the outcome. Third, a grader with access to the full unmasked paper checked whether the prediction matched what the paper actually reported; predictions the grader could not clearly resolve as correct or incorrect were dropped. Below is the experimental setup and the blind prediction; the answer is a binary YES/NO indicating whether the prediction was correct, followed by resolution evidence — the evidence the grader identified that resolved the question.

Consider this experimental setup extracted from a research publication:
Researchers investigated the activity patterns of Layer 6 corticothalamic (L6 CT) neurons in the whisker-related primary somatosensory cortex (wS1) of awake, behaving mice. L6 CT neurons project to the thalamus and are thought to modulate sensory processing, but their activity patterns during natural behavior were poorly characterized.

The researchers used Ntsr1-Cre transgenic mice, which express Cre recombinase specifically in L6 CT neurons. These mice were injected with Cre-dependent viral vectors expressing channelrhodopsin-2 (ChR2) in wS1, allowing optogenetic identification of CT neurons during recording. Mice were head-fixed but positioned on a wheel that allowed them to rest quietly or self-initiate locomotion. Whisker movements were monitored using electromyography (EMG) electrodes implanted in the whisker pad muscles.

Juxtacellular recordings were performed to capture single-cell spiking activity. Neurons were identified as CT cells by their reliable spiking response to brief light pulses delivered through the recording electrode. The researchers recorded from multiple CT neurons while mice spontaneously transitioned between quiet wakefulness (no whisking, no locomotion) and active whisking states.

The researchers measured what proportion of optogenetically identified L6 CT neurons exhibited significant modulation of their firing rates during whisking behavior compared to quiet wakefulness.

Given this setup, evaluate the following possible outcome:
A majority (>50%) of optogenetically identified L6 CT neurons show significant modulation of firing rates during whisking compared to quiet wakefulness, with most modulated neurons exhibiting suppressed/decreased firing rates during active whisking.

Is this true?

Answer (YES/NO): NO